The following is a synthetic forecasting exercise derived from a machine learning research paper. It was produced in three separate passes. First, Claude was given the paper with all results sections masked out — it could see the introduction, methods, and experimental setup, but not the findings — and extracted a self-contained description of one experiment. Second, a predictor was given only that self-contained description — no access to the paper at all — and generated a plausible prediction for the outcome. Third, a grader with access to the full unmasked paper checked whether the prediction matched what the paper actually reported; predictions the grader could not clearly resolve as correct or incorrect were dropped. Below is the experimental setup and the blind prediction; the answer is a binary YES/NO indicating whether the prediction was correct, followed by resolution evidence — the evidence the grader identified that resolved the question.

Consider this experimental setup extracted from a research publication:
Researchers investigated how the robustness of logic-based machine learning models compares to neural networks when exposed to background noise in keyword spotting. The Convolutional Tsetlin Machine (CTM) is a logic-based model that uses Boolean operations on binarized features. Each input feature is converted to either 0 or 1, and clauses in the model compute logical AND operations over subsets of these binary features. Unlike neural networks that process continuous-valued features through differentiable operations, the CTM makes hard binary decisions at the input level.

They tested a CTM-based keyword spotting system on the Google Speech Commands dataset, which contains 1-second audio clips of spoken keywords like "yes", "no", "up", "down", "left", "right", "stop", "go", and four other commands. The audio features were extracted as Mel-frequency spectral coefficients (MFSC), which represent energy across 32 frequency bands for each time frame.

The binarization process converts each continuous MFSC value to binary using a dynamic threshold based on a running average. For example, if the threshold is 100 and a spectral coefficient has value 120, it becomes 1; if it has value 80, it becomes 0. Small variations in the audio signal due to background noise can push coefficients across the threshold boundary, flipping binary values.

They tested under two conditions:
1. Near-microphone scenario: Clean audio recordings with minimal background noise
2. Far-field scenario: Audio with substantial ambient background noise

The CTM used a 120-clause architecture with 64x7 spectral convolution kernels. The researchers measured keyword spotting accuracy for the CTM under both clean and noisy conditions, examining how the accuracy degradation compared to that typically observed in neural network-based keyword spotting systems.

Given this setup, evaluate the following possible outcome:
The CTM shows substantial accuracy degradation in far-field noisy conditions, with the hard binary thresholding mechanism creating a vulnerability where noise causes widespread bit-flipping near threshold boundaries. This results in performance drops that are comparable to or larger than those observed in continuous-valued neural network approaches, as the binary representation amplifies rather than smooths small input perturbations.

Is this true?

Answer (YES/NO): YES